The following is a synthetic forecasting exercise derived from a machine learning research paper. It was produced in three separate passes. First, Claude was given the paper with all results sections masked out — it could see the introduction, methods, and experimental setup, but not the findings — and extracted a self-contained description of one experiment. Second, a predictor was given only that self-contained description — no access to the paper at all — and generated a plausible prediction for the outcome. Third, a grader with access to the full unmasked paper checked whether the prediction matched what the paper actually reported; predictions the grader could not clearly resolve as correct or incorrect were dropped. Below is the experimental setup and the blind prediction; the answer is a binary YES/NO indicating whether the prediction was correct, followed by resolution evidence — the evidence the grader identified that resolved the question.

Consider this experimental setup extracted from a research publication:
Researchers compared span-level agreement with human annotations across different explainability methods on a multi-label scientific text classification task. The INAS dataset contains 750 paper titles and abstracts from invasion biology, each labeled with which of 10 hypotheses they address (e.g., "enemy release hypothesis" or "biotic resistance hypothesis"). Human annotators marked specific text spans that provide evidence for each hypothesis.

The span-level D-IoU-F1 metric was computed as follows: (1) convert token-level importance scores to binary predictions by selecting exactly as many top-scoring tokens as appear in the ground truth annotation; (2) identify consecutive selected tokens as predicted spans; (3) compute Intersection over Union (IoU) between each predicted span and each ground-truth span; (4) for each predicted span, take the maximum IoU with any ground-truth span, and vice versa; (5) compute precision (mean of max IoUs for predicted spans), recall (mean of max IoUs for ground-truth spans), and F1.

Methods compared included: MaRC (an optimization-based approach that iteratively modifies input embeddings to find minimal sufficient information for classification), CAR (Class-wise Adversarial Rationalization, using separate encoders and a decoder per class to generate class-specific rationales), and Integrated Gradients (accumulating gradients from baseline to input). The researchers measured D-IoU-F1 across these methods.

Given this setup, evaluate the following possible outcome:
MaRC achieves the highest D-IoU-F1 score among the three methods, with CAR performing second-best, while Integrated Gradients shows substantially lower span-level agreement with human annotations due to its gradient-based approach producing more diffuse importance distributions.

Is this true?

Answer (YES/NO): YES